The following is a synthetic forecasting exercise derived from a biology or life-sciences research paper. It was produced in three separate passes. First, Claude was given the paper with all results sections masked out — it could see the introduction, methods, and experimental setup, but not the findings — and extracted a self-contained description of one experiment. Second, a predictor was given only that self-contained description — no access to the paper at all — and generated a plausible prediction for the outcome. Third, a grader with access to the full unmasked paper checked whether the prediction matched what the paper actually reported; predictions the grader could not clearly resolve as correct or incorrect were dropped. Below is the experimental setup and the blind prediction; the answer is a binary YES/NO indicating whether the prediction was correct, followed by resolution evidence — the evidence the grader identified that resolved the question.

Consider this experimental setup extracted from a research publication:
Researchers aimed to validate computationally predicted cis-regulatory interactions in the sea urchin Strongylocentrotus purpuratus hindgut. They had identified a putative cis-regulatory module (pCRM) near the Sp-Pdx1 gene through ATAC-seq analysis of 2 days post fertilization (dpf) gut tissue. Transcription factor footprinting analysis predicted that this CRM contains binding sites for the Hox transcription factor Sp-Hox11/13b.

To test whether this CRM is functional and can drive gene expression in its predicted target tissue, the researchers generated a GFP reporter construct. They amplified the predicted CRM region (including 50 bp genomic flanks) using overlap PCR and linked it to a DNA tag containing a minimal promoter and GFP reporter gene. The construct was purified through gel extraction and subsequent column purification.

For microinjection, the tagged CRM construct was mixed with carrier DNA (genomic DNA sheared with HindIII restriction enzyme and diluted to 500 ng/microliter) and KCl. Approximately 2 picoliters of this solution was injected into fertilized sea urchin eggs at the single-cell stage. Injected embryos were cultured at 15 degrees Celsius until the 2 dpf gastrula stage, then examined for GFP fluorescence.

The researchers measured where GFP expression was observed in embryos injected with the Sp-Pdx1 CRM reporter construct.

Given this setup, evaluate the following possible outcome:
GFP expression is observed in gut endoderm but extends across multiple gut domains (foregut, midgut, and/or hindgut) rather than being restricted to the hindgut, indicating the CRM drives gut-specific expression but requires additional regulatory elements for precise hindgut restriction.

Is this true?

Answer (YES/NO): NO